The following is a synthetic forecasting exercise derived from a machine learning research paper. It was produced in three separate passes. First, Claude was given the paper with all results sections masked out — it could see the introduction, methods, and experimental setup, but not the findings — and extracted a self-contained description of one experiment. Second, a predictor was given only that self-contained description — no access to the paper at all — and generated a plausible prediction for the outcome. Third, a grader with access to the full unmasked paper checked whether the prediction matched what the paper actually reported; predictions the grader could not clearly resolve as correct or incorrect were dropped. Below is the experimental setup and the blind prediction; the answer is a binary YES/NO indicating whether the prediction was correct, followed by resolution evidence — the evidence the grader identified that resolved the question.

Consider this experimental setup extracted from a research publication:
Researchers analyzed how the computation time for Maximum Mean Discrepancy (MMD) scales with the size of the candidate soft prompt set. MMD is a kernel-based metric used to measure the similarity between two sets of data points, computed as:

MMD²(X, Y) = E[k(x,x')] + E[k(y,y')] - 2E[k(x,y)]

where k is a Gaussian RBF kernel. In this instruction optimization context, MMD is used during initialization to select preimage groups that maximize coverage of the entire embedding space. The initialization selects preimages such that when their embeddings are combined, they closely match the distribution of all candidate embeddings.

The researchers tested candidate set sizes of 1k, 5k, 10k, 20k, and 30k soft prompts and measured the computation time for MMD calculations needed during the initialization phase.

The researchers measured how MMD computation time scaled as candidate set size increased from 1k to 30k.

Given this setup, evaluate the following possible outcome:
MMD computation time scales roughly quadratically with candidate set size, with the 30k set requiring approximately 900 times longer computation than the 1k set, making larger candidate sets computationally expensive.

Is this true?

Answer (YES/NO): NO